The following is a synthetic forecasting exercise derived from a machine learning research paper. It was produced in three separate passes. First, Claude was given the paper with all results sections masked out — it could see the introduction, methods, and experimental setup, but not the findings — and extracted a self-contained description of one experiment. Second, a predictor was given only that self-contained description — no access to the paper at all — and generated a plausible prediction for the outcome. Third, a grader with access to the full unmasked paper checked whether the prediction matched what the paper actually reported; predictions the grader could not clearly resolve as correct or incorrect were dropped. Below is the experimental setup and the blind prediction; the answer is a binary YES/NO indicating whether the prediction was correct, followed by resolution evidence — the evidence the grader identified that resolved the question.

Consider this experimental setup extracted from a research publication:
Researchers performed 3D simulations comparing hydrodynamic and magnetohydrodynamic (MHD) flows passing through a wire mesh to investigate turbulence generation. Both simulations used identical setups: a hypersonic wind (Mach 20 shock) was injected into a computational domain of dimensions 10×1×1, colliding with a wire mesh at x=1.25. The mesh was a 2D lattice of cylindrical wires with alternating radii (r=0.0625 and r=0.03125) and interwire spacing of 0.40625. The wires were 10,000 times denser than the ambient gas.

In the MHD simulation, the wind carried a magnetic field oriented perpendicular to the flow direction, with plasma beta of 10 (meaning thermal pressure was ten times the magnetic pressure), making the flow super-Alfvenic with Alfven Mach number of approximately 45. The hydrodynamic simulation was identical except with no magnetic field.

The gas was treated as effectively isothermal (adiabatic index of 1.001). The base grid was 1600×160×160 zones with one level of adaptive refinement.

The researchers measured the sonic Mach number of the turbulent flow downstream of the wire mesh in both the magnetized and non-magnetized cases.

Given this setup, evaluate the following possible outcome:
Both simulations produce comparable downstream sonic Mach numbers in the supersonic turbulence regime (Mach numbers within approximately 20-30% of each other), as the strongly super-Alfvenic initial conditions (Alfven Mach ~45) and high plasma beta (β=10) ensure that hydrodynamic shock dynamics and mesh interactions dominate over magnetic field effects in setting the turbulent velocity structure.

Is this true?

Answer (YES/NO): NO